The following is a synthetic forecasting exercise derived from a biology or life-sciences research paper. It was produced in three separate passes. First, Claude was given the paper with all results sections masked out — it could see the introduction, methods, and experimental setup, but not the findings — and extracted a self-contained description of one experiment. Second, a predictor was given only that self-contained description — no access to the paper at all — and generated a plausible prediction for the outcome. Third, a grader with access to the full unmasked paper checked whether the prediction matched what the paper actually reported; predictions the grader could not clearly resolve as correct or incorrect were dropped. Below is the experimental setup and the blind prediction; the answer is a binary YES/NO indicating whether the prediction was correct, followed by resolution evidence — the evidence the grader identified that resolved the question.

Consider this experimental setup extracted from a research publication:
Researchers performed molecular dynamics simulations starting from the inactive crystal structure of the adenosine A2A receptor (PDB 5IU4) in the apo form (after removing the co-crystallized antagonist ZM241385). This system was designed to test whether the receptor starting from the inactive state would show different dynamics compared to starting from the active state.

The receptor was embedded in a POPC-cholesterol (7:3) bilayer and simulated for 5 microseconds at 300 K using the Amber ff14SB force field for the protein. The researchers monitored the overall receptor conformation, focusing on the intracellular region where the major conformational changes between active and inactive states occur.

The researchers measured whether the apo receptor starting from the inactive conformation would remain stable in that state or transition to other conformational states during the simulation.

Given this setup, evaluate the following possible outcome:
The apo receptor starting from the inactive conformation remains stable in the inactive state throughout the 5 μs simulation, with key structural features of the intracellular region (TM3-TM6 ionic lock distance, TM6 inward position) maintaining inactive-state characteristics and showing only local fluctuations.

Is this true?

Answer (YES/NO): YES